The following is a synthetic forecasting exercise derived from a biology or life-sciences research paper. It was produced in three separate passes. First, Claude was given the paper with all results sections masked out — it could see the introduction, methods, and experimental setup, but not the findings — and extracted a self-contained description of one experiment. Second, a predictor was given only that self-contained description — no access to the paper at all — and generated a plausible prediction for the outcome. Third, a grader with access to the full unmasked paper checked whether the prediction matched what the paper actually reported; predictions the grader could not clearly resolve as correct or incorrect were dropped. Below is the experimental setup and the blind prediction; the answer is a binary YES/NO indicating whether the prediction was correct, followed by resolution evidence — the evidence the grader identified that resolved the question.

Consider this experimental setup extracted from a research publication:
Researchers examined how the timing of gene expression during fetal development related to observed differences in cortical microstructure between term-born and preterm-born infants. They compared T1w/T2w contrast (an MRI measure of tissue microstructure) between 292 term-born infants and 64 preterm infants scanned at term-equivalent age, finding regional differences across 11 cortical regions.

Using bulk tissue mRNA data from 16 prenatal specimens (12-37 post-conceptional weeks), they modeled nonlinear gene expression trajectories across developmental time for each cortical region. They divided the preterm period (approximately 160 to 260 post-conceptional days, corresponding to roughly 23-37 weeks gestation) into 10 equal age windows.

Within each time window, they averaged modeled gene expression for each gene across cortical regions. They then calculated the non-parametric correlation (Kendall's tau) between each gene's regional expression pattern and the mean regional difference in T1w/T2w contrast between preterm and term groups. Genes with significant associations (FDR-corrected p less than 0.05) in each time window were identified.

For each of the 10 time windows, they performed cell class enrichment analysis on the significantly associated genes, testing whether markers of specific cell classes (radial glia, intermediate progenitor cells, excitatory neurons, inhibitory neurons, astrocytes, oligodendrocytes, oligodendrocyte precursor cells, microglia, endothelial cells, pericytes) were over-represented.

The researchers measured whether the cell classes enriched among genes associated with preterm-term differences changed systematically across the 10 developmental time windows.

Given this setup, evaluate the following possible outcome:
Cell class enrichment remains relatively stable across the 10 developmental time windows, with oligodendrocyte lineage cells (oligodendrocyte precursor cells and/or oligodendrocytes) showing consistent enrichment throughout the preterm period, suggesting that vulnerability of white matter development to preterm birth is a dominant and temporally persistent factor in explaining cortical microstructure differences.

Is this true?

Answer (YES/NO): NO